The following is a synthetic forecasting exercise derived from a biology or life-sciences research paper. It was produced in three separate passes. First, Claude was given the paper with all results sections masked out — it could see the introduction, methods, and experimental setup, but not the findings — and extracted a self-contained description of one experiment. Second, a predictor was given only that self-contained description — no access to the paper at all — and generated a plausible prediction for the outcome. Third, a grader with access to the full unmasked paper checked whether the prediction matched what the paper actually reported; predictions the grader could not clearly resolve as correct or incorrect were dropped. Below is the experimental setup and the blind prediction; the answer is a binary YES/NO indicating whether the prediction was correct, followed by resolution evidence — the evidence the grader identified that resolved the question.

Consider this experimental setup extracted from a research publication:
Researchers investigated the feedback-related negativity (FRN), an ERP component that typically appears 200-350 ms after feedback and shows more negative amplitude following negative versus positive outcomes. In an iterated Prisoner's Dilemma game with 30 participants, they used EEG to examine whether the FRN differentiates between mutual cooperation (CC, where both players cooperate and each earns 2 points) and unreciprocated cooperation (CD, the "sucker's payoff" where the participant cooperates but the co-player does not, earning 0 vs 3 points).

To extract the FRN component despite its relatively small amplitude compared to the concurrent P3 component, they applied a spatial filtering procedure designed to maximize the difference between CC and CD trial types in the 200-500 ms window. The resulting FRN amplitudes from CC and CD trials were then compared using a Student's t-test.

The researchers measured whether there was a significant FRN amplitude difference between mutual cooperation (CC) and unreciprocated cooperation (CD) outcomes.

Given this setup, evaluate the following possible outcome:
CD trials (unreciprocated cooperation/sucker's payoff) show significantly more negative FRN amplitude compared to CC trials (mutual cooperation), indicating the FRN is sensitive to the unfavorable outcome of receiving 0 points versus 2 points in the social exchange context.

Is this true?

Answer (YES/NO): YES